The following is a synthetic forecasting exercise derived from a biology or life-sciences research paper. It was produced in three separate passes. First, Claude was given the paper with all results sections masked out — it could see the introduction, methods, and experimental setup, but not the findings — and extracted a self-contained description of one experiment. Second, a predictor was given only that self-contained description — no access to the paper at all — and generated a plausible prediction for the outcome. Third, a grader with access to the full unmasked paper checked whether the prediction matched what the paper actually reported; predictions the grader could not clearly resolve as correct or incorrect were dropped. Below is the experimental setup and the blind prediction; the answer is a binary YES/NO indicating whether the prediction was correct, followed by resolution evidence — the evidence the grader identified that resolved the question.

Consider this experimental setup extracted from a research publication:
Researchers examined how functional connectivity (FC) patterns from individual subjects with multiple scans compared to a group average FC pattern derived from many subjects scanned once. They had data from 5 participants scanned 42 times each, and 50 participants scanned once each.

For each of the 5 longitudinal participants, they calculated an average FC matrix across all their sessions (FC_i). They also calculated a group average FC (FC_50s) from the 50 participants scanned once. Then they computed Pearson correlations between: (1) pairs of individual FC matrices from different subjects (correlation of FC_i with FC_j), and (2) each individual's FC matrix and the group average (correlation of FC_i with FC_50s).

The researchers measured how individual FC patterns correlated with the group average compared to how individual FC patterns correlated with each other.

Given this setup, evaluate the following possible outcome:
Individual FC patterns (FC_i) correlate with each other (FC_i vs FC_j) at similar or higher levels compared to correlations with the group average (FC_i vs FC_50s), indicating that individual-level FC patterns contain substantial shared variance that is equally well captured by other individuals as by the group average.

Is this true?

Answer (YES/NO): NO